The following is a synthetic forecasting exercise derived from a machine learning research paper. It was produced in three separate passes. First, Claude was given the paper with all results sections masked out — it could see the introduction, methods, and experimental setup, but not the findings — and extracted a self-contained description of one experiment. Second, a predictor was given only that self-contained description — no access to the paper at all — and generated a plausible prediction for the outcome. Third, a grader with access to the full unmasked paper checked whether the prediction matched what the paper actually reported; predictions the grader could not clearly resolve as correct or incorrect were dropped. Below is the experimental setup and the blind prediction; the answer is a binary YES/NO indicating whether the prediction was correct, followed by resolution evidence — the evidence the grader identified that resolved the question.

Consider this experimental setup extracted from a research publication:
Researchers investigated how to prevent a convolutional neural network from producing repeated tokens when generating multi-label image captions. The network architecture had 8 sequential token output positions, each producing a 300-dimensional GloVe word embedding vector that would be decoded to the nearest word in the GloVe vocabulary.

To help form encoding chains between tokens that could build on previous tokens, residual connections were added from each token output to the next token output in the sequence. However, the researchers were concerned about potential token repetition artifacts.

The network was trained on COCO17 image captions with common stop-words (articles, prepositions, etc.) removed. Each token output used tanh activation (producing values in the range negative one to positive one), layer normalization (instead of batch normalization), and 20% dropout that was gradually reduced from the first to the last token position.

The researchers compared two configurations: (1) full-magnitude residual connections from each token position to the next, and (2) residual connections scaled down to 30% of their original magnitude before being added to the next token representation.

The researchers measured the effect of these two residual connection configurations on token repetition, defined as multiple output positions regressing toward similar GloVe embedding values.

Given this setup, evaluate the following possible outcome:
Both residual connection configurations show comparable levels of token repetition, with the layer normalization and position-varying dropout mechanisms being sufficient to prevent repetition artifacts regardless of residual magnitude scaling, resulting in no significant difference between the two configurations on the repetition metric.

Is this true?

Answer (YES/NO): NO